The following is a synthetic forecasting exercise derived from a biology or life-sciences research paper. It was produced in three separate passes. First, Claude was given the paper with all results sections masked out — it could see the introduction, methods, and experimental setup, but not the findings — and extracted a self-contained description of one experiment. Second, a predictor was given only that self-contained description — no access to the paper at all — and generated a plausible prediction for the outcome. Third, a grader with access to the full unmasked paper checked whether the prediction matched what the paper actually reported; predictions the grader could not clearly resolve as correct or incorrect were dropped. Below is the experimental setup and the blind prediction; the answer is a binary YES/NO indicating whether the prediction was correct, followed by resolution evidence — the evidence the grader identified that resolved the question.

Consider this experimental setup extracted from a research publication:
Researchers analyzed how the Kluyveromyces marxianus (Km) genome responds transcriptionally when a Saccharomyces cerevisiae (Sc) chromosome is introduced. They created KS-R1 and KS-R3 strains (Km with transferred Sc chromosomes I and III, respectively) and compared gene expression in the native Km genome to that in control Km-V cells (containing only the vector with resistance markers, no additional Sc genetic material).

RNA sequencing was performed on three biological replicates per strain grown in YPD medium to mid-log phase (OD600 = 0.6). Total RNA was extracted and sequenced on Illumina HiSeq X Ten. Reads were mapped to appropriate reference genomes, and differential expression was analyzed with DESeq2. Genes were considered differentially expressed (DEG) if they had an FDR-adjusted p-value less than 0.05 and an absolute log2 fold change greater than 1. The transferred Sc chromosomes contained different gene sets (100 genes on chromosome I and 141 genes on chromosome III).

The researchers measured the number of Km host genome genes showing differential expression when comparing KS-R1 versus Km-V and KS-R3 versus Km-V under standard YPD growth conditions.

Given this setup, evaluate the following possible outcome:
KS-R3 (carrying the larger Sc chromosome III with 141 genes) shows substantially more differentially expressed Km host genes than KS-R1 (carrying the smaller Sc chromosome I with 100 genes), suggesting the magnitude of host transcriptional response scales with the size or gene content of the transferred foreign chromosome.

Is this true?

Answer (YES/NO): NO